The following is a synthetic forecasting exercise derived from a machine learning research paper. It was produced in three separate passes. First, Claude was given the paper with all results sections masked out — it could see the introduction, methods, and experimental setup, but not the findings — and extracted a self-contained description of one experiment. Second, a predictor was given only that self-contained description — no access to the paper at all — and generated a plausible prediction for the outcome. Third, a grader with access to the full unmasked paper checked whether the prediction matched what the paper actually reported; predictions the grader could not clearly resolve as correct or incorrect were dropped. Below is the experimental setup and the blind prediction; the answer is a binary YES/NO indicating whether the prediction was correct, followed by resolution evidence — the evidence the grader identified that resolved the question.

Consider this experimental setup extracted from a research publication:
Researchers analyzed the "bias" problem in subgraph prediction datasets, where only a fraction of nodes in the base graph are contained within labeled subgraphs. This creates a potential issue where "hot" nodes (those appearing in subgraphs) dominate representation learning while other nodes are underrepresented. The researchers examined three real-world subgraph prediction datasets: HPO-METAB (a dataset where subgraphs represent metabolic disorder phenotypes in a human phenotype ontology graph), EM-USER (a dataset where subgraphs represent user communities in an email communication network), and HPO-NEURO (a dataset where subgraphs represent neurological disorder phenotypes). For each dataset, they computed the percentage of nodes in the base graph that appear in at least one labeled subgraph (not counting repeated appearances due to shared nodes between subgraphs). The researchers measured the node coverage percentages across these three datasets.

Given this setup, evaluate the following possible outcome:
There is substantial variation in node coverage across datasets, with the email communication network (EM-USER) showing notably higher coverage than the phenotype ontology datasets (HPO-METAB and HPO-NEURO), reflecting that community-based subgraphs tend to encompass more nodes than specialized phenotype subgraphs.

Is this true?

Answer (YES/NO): NO